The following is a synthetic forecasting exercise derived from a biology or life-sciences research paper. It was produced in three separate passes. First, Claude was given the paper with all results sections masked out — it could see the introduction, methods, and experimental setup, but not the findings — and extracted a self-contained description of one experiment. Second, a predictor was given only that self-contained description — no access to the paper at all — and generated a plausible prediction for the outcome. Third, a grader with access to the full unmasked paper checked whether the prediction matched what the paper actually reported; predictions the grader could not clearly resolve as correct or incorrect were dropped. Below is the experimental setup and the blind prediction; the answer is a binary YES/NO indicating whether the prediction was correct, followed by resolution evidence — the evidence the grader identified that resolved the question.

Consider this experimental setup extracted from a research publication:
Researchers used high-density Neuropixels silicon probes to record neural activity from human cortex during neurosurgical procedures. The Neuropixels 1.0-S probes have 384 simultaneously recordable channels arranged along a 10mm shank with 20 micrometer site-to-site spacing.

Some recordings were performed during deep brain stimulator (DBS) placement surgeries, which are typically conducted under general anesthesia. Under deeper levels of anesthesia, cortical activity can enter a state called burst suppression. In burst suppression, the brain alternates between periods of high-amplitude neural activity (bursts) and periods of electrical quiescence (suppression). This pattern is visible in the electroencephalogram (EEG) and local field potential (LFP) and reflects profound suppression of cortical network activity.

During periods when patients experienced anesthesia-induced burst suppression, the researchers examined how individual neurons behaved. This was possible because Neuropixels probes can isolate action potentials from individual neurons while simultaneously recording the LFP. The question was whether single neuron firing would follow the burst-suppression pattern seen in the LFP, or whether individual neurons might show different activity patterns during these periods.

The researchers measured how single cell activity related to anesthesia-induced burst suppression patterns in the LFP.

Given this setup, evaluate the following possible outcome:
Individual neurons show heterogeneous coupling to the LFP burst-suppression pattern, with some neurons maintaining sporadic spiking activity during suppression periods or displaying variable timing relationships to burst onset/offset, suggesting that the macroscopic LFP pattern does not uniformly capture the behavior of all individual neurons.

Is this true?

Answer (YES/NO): YES